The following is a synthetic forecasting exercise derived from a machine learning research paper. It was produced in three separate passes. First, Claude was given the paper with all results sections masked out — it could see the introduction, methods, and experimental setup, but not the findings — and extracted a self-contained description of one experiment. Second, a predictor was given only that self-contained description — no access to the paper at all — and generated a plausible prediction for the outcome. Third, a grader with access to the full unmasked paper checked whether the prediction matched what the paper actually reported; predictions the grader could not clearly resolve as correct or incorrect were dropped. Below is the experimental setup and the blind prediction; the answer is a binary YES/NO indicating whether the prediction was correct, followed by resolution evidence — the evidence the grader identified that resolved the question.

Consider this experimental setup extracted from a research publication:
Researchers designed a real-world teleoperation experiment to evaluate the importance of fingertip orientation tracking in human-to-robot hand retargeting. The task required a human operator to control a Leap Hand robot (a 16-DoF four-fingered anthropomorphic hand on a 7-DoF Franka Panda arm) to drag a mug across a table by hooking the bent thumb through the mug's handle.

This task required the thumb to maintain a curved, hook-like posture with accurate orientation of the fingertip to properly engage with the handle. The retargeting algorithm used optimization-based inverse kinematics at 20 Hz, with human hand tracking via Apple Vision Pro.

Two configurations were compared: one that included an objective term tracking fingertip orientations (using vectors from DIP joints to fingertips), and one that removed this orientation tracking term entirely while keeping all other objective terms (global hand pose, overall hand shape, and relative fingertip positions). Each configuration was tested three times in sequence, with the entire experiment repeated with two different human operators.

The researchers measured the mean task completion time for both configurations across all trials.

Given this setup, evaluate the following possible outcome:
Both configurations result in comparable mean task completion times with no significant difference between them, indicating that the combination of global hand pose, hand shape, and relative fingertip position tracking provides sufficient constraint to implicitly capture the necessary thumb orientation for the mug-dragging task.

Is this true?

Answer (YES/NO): NO